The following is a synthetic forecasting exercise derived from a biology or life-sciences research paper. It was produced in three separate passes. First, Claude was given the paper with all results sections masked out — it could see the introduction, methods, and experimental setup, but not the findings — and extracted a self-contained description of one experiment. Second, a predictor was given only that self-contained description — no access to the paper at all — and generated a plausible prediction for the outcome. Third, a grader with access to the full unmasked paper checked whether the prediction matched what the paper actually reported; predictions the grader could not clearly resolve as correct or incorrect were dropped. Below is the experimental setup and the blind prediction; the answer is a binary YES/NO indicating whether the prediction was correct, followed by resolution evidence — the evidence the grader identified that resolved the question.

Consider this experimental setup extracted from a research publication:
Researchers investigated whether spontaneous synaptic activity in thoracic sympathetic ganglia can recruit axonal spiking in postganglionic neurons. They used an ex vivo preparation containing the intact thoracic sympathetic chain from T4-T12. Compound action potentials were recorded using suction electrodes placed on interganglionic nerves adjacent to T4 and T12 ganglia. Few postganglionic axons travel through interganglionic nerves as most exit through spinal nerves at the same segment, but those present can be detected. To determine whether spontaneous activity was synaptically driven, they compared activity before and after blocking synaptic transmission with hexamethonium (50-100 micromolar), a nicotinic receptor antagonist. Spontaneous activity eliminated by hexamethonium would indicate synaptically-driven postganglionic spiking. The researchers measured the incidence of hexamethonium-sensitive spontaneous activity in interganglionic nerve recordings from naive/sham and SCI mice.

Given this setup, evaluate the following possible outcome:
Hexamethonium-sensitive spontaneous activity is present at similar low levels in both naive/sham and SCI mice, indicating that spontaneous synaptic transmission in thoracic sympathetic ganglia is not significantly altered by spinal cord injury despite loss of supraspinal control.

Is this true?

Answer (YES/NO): NO